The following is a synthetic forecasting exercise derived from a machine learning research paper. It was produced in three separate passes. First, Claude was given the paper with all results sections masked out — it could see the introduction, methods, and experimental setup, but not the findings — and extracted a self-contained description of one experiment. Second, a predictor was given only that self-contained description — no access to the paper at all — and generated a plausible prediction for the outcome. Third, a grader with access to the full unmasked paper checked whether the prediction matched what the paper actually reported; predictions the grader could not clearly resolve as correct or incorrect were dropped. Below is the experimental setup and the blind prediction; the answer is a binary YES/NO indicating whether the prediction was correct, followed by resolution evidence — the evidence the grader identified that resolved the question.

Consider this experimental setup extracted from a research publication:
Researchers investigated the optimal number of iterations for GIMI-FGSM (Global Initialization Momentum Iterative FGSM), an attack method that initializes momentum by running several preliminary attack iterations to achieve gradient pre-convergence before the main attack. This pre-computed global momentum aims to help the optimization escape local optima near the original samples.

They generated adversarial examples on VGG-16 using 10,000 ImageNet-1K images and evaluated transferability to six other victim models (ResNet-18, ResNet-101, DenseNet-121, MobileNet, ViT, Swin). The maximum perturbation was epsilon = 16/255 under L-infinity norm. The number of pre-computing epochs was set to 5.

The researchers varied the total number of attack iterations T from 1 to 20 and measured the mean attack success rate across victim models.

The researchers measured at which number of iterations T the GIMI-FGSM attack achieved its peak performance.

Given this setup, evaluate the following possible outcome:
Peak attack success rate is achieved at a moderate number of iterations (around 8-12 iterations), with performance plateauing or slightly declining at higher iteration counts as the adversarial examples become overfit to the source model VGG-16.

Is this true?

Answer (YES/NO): NO